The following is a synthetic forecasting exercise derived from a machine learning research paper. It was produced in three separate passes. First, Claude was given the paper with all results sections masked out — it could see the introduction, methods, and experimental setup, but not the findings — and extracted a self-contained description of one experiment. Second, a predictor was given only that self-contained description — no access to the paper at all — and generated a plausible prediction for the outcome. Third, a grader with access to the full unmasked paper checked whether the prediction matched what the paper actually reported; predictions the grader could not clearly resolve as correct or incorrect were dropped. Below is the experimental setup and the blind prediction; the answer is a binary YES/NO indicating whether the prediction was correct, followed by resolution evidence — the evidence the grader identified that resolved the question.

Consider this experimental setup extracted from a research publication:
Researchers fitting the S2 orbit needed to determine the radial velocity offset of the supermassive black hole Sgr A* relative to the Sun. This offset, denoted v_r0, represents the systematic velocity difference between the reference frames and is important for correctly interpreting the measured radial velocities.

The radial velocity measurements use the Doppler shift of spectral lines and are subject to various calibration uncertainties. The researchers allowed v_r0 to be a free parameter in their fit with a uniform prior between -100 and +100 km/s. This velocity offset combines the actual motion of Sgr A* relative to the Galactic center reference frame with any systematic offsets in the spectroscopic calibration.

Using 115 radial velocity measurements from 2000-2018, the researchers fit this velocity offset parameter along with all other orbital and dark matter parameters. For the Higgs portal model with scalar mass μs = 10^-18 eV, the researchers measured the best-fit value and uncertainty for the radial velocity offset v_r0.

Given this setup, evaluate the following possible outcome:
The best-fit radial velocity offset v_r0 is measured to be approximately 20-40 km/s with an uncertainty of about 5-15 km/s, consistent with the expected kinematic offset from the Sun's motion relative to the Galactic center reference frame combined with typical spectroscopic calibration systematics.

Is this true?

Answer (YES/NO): NO